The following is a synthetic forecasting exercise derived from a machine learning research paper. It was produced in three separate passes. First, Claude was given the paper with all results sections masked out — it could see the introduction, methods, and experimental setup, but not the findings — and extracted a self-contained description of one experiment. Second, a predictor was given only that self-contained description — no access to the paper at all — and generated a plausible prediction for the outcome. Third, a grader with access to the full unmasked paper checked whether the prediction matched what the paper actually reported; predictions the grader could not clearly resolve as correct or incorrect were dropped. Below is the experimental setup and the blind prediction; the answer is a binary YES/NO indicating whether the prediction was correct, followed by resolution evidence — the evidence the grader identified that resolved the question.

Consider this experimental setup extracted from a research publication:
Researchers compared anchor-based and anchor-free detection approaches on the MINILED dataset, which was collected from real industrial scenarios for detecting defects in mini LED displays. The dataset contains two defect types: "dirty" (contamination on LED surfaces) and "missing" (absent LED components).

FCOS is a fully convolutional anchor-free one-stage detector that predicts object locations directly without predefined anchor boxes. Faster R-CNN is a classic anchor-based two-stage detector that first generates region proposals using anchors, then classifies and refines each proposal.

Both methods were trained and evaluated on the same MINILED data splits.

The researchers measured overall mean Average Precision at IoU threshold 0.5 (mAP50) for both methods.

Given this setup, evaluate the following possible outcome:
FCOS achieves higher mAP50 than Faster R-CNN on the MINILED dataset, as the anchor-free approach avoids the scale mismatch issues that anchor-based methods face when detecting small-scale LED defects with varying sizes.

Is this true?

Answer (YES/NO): YES